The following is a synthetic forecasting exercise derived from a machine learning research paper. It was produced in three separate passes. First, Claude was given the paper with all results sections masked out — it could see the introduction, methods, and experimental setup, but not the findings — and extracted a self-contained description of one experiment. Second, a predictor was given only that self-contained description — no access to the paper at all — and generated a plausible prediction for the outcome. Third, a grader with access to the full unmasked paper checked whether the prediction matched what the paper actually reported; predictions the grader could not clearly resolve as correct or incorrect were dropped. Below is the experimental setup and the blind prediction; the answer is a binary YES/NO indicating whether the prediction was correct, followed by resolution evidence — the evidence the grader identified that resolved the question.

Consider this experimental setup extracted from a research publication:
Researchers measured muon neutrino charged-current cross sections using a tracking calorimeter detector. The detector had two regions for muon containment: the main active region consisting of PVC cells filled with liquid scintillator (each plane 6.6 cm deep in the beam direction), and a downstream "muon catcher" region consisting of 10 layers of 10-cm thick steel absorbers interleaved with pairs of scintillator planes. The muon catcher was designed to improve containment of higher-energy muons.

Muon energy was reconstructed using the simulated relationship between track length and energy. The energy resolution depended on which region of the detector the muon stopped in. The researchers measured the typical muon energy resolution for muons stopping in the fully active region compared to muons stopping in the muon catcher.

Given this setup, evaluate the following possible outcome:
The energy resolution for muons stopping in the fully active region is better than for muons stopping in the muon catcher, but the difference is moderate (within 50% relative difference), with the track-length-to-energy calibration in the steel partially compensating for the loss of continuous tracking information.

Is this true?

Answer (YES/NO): YES